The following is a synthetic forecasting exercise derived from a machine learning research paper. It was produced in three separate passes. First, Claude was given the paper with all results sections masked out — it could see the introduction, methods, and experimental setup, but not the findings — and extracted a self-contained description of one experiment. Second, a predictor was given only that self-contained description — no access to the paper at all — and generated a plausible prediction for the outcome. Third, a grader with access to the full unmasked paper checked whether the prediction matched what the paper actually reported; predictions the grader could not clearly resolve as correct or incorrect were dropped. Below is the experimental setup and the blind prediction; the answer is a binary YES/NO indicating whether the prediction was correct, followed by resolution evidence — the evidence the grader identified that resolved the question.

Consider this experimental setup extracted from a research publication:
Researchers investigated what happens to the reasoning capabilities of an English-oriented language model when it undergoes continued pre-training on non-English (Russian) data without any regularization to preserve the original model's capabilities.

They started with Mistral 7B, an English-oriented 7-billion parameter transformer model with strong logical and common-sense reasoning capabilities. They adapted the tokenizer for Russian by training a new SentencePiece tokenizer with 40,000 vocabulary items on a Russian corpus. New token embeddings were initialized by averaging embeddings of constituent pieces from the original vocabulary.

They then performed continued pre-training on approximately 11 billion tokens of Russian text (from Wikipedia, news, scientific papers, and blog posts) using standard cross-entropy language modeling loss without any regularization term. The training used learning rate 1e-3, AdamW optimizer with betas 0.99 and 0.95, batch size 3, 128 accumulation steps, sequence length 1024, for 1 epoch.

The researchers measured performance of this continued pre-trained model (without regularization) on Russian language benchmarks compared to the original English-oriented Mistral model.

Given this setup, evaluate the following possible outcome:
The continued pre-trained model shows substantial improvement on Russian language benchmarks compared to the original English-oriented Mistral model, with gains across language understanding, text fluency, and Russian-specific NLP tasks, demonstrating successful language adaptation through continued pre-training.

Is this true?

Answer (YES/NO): NO